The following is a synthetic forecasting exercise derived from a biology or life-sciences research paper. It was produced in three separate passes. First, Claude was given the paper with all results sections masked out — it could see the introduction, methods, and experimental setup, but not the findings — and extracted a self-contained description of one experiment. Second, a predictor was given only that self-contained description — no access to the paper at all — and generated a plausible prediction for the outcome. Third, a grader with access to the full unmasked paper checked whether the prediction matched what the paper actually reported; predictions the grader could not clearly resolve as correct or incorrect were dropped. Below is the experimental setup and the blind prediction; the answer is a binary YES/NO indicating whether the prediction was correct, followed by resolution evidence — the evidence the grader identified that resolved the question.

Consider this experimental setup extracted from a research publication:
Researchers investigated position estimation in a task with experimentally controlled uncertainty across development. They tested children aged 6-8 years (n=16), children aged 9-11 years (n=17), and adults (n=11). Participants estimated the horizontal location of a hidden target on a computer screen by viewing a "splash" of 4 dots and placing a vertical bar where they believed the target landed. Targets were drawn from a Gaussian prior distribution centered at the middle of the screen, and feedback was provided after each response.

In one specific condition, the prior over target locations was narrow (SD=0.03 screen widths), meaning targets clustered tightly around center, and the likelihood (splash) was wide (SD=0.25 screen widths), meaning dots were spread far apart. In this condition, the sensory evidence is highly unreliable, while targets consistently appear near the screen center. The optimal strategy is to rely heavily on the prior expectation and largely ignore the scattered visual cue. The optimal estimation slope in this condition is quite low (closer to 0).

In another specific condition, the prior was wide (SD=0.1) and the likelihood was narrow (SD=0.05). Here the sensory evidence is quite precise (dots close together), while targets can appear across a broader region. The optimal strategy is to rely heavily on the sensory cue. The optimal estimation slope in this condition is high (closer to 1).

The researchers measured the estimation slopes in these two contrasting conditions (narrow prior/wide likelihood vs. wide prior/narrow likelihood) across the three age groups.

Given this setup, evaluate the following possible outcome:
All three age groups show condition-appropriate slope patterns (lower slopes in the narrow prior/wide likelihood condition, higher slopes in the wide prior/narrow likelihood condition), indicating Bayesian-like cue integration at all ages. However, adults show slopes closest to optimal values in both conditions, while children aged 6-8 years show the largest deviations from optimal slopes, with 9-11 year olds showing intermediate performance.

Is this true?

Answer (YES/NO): NO